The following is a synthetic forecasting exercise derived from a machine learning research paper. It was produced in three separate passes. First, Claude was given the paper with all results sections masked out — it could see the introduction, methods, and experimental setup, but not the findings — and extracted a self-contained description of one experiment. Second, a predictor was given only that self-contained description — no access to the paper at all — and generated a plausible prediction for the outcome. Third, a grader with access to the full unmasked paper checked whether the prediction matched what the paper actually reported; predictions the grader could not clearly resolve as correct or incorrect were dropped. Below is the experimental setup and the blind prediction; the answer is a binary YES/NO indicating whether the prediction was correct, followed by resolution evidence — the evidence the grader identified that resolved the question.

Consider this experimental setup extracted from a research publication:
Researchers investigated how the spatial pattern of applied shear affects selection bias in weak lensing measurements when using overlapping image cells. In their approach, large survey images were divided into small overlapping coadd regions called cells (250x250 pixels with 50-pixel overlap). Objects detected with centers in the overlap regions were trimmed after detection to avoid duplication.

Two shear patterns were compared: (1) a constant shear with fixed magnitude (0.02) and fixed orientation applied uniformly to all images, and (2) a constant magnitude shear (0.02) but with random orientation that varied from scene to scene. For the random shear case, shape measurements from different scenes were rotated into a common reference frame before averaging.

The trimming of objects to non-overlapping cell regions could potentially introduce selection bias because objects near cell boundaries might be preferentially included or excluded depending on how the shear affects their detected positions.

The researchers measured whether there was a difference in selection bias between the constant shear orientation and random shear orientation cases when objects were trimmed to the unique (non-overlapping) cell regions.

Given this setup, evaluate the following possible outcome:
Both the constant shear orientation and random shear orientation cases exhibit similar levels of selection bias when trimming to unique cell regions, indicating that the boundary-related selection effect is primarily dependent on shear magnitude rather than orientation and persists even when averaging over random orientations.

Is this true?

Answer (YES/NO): NO